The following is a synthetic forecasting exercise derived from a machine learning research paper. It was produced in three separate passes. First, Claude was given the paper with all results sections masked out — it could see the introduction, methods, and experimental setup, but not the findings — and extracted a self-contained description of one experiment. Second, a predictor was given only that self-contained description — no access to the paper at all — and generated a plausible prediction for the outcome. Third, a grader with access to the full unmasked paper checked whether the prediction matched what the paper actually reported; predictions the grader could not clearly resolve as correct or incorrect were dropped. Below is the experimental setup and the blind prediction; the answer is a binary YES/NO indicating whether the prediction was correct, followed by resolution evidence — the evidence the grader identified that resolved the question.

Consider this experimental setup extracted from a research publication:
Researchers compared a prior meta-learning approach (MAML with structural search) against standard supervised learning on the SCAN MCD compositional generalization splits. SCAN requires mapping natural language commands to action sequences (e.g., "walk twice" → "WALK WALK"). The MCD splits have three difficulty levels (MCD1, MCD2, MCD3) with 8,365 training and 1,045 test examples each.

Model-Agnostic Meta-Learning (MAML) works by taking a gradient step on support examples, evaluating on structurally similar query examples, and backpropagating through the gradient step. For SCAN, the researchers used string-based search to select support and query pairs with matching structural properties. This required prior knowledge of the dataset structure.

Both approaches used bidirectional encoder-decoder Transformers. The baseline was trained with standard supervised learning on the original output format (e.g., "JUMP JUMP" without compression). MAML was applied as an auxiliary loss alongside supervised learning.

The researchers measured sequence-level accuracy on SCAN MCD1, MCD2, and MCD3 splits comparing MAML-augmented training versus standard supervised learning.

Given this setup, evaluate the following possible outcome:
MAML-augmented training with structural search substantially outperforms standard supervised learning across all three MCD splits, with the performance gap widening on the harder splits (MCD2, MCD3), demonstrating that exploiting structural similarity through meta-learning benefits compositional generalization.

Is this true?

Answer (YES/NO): NO